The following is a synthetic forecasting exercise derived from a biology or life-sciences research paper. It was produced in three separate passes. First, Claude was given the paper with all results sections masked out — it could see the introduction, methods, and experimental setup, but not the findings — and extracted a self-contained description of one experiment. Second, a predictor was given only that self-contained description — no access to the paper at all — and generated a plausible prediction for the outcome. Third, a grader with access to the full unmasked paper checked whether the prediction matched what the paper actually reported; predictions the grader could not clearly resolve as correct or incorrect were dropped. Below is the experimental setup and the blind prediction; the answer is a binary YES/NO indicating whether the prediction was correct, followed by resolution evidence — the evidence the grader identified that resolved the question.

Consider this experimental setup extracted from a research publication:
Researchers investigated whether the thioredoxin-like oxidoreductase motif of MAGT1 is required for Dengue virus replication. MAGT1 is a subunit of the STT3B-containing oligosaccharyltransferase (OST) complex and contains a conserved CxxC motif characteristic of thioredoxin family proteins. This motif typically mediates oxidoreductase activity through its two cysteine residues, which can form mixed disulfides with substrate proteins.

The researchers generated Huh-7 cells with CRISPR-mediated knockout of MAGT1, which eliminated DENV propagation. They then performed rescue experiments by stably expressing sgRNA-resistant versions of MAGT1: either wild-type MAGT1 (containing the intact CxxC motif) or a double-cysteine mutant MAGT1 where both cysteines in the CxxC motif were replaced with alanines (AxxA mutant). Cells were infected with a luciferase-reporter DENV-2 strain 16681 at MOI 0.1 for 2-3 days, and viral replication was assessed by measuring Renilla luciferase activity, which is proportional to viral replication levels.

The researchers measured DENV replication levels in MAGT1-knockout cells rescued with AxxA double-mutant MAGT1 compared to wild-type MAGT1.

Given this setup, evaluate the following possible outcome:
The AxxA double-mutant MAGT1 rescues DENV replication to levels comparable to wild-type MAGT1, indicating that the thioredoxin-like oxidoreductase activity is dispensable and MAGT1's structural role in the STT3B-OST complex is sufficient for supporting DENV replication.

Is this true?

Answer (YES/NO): NO